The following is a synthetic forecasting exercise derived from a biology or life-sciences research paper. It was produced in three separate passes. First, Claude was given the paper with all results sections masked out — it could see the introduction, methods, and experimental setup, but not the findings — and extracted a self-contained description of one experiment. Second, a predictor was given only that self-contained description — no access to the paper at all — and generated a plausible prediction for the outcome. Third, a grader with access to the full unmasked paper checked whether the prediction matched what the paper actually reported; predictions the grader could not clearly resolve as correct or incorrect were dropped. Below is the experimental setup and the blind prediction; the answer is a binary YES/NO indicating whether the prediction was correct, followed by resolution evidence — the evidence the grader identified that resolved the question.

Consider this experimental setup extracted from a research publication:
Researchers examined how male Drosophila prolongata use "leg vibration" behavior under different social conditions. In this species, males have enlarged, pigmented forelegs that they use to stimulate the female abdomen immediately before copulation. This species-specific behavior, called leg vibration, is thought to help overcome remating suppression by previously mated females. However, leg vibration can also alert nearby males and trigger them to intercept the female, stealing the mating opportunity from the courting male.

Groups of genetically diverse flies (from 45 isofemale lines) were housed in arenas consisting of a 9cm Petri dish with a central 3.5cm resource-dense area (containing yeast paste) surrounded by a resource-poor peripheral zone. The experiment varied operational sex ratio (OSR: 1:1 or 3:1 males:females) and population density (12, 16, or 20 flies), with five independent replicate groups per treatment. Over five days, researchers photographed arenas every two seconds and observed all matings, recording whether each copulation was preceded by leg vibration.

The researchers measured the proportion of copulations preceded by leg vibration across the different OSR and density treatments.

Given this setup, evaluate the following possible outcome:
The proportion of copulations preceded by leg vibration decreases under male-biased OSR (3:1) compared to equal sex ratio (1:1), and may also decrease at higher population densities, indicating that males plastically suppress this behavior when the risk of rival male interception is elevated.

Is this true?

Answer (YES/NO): YES